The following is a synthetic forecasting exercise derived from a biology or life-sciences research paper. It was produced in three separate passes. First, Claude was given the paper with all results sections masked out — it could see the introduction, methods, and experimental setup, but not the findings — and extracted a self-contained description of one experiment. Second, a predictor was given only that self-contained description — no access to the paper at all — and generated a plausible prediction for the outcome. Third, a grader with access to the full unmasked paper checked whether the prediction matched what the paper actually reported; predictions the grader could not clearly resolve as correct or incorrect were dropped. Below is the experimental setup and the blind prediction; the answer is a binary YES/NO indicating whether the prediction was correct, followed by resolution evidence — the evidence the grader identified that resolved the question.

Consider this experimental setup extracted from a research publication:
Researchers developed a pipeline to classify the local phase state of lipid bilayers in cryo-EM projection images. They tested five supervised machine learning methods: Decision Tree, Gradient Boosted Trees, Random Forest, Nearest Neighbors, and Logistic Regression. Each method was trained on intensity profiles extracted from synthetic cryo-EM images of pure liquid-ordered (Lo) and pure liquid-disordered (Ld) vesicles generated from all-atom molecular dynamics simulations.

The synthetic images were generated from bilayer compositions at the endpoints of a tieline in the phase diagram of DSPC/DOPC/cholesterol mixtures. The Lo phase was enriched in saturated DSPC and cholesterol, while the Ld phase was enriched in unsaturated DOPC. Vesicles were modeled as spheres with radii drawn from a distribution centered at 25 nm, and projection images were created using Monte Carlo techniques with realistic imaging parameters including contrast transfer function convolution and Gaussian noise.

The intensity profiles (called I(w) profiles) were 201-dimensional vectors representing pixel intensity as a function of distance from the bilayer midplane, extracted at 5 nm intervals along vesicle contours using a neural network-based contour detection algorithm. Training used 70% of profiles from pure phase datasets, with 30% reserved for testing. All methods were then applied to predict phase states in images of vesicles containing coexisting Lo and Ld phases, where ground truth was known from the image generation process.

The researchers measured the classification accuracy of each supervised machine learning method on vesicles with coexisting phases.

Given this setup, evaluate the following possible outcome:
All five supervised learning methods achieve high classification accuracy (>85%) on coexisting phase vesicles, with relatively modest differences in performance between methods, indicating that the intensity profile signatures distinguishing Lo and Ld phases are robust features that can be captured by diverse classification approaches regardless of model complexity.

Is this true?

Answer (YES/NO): NO